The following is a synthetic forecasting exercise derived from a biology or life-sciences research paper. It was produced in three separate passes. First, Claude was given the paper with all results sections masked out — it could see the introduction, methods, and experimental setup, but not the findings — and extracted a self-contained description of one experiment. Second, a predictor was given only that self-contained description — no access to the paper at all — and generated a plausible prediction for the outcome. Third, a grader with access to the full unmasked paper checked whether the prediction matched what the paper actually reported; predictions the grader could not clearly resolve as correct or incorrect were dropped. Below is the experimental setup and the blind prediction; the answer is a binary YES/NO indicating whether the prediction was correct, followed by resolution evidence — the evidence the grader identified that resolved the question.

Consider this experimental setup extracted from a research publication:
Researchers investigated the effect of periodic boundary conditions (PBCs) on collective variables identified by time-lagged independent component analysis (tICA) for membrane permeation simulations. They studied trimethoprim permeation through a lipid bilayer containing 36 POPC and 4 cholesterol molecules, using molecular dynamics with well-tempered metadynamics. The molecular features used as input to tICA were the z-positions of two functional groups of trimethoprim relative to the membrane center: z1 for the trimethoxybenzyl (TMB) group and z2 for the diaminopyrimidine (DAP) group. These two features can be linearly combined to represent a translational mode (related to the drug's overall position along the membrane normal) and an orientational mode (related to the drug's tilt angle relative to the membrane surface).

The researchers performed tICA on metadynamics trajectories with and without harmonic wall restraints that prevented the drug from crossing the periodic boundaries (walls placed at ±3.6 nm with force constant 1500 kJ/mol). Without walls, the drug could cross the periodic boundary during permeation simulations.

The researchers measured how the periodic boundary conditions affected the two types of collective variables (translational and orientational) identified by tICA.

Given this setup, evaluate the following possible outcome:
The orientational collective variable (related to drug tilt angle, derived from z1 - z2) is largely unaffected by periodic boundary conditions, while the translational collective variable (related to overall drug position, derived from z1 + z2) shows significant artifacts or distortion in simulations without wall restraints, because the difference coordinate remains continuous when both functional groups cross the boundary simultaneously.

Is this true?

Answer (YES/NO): YES